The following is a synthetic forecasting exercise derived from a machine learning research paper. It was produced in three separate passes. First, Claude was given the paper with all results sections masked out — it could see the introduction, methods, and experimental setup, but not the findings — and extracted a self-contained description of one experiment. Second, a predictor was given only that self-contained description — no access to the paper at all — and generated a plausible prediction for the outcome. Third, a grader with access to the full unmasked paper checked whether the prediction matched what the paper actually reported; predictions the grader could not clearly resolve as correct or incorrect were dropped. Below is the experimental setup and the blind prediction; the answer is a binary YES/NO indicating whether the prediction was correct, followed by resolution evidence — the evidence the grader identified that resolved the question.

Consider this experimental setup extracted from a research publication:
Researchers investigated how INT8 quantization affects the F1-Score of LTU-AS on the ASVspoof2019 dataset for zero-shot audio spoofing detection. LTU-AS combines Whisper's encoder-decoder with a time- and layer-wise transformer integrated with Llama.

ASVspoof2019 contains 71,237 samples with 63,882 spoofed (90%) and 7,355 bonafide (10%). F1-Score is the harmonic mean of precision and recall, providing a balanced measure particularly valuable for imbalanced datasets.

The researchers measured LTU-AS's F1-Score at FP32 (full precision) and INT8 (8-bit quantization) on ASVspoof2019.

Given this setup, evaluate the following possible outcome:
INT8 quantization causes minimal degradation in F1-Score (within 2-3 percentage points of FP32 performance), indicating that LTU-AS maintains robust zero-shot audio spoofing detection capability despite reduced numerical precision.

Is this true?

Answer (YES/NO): NO